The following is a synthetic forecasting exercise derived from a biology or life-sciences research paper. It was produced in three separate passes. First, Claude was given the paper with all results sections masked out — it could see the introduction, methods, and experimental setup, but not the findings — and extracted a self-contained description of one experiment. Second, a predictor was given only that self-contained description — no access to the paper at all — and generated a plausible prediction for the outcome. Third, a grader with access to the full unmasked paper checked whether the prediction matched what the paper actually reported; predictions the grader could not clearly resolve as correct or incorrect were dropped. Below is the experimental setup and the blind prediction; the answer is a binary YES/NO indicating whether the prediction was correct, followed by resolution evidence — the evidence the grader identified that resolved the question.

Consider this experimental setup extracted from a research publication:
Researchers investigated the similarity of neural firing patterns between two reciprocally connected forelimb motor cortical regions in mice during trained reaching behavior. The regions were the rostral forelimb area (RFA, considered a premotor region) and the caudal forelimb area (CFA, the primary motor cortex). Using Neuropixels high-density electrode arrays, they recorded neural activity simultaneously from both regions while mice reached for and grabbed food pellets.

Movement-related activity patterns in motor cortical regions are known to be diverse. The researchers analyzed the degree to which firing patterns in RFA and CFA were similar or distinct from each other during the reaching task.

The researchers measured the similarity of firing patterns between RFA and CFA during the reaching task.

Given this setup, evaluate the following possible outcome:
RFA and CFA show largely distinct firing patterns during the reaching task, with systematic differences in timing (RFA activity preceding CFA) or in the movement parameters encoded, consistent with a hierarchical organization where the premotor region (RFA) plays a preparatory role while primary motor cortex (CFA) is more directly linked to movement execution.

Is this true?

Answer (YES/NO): NO